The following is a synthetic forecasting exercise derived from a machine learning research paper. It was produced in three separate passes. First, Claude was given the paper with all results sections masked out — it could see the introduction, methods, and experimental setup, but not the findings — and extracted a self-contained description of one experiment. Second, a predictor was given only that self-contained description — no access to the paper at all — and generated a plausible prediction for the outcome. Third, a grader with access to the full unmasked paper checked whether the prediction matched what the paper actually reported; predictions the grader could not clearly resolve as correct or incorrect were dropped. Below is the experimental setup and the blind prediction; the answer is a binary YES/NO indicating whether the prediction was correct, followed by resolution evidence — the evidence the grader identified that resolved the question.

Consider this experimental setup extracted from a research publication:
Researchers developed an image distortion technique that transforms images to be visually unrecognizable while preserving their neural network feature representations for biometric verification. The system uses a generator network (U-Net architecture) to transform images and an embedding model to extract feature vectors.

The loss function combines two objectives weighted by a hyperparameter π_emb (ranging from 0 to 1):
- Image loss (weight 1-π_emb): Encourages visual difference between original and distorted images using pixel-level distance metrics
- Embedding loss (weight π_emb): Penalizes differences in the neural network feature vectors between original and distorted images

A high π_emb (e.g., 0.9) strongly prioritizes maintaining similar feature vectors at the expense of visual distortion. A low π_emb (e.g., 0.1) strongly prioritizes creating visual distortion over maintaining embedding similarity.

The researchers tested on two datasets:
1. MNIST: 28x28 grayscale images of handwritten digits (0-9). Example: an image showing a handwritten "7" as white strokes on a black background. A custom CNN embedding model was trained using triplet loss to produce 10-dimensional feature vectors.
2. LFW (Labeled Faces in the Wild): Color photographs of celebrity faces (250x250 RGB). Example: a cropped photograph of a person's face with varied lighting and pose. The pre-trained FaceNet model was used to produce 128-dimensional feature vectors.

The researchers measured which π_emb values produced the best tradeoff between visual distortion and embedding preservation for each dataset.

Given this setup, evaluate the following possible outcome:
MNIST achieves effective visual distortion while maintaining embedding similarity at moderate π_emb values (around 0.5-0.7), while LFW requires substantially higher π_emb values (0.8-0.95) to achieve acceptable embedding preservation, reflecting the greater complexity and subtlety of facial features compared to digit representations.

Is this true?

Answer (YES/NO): NO